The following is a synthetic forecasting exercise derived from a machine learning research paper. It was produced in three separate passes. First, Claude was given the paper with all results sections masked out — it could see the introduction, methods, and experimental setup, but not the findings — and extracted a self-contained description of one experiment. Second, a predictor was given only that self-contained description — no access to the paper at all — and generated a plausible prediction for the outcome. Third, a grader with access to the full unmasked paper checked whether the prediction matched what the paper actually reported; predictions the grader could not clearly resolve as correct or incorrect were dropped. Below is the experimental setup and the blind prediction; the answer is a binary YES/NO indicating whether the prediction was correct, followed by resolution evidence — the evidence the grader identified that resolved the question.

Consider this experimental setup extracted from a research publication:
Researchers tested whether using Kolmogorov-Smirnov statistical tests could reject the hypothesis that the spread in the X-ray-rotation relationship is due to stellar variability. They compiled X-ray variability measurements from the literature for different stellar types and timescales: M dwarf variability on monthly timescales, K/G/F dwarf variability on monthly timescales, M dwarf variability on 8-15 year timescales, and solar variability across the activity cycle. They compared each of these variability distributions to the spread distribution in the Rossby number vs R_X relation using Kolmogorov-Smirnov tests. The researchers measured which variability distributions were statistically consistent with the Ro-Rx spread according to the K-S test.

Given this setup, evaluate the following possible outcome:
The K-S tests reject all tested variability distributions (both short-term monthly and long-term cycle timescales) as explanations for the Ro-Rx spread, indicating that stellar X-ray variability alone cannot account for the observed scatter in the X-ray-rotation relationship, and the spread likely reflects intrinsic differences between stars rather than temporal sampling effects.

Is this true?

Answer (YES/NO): NO